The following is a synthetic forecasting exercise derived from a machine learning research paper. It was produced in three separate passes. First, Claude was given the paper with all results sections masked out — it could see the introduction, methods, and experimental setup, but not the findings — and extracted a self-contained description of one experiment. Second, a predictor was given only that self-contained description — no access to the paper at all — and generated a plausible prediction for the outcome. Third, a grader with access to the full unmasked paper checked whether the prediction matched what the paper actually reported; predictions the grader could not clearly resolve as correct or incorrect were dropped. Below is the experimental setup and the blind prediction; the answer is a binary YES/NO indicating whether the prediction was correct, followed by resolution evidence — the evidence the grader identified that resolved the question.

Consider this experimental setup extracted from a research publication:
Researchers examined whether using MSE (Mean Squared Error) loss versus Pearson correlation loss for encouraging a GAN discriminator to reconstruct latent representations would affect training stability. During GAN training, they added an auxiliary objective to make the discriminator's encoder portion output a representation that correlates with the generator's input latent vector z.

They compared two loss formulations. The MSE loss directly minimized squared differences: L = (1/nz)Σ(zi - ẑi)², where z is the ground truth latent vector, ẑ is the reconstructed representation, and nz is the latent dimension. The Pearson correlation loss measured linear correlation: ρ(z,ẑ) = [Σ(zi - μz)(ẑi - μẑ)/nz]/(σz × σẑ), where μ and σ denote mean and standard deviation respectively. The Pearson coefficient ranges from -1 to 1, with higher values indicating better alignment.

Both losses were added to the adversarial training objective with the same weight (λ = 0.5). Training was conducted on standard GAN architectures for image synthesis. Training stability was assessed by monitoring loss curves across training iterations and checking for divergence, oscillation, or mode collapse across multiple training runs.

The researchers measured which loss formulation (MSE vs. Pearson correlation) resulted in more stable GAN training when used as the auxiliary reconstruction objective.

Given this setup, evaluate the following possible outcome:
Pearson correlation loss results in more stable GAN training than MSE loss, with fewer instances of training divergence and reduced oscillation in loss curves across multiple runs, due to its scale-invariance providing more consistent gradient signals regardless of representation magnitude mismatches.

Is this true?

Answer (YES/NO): NO